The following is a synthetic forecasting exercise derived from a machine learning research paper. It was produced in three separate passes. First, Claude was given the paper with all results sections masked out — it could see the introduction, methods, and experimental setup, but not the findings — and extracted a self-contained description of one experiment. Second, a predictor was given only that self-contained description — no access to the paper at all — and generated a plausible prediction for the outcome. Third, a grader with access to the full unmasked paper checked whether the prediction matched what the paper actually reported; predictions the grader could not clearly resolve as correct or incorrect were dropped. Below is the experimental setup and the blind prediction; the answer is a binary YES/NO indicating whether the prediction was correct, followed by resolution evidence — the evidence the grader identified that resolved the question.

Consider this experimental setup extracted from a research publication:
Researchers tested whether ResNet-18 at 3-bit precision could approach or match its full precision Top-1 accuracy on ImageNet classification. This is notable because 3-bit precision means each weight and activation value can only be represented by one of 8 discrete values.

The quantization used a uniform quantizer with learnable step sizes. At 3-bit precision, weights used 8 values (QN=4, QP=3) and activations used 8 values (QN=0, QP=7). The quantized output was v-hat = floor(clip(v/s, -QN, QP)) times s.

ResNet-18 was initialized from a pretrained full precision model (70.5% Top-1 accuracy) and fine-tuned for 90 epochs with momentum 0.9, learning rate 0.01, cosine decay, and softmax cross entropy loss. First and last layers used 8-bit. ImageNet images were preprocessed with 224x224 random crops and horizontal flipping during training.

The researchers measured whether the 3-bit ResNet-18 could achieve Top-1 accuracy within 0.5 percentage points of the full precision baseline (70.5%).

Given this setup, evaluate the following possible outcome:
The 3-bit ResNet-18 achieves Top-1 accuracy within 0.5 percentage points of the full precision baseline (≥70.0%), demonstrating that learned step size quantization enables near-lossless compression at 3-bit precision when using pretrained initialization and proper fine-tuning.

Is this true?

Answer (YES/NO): YES